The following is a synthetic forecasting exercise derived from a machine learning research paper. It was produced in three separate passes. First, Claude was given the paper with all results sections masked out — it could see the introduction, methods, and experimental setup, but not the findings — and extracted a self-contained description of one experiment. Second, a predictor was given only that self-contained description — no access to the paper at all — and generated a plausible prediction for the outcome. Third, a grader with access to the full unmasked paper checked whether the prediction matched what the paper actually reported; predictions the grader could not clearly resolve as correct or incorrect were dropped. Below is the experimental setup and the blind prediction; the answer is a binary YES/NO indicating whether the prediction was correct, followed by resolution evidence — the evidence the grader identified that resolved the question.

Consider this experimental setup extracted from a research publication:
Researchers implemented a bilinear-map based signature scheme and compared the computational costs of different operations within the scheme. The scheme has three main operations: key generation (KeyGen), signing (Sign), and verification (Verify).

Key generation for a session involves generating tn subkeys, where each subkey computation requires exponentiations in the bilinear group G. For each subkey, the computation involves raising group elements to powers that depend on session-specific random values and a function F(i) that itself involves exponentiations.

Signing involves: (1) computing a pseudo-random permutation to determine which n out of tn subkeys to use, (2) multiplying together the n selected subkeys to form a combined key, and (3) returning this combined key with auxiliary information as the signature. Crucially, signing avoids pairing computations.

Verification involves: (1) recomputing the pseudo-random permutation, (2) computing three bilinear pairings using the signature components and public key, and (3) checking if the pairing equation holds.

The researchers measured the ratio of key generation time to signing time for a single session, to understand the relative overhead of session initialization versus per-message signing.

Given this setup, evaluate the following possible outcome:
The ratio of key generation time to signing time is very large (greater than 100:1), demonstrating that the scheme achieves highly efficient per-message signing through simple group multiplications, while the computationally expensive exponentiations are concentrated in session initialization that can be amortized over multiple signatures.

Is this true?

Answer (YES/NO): YES